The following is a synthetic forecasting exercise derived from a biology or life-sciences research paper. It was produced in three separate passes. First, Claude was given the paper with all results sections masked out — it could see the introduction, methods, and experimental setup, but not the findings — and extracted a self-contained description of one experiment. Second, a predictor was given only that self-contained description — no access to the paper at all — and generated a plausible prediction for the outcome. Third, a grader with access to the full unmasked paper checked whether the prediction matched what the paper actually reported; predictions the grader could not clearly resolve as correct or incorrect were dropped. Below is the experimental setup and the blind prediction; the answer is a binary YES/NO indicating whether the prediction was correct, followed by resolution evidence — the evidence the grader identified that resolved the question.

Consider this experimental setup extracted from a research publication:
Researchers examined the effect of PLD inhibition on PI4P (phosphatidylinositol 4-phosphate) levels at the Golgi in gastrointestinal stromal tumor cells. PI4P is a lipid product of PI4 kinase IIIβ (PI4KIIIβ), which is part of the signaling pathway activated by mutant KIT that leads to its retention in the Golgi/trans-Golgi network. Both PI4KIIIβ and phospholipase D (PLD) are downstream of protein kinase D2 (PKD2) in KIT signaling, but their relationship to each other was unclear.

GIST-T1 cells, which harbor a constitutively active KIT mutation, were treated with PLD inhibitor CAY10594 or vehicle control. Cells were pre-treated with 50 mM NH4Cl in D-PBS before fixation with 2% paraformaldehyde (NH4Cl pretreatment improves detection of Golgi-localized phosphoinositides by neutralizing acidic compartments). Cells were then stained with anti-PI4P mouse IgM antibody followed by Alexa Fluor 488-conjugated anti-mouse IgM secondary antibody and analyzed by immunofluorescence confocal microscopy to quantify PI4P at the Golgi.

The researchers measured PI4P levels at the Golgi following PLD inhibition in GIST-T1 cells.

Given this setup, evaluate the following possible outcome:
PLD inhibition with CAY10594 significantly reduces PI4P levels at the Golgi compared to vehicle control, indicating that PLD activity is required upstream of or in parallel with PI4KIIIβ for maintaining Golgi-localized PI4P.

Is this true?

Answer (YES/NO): NO